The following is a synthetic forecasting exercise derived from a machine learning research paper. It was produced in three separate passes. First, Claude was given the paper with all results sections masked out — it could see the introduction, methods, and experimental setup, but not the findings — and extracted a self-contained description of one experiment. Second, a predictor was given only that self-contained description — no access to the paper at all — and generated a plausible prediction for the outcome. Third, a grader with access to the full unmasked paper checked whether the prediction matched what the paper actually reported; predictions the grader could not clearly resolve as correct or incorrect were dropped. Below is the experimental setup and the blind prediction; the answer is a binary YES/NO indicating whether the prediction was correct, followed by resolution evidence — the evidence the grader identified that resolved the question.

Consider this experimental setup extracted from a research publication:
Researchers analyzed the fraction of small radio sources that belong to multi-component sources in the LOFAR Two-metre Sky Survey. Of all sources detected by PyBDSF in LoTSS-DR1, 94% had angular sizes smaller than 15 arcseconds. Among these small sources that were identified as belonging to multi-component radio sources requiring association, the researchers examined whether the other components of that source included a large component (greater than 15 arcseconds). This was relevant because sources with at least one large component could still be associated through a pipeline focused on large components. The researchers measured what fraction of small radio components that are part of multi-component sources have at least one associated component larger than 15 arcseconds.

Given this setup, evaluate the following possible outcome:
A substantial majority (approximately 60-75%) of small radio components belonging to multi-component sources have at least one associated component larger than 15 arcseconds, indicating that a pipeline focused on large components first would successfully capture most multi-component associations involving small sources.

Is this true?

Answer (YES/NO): NO